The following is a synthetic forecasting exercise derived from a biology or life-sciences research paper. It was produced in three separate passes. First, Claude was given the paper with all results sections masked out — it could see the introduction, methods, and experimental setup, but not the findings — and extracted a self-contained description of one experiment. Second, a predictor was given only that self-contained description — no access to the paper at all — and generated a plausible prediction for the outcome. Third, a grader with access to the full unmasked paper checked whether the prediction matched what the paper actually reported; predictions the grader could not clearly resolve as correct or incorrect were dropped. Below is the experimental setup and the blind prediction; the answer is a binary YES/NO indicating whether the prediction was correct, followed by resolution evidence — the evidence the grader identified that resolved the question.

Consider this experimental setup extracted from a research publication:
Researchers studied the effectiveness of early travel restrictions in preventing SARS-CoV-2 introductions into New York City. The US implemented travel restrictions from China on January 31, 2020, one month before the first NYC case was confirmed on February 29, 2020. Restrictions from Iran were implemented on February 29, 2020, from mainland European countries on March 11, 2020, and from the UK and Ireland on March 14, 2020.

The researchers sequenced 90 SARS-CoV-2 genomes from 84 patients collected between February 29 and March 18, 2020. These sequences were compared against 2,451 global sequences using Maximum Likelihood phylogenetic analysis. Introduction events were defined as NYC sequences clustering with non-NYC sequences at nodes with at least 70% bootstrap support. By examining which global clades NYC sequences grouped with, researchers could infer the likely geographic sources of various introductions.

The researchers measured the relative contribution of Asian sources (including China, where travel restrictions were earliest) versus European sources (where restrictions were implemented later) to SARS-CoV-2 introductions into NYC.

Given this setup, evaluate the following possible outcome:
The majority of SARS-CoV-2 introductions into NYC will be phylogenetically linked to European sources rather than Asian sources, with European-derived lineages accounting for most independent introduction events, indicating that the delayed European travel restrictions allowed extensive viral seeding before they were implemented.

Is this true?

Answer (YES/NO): YES